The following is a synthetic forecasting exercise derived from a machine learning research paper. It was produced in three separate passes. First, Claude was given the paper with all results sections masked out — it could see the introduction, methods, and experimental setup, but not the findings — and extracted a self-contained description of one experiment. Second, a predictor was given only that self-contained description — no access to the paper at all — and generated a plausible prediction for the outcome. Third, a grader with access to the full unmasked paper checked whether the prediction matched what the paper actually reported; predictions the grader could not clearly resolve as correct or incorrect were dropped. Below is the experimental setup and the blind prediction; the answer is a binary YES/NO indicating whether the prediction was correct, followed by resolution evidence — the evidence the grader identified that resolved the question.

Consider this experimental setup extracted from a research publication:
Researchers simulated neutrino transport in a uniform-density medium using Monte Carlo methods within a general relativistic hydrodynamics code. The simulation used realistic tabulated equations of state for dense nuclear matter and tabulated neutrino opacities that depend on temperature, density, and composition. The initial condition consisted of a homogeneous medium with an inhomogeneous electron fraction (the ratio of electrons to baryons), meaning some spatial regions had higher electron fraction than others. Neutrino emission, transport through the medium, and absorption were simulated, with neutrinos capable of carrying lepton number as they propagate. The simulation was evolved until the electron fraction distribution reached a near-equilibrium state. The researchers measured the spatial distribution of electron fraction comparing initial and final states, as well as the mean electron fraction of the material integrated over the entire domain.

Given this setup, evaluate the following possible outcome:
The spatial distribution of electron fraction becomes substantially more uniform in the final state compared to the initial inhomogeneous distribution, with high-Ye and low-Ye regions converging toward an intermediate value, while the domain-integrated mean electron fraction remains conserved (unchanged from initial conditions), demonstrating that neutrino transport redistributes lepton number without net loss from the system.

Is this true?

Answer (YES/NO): NO